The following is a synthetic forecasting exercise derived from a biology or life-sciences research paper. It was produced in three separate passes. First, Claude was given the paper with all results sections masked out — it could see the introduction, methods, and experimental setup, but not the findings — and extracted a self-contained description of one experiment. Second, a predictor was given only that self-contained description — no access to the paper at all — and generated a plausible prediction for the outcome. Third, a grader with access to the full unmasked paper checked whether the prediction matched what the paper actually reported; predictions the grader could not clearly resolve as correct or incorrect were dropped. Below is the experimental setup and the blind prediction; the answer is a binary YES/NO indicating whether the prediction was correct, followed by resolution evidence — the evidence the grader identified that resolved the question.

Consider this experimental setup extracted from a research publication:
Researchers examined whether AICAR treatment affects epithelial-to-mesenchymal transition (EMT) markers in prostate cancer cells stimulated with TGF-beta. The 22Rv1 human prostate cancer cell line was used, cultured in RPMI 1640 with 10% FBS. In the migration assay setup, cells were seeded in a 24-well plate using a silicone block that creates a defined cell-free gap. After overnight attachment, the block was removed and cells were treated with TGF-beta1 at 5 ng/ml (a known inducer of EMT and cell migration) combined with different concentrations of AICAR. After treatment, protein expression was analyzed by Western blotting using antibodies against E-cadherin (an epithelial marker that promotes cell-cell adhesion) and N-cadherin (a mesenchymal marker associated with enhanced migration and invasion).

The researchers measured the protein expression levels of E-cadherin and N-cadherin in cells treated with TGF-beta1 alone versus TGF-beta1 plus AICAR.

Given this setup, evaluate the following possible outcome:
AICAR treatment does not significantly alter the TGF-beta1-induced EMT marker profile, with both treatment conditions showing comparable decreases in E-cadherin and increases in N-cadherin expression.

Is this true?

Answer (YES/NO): NO